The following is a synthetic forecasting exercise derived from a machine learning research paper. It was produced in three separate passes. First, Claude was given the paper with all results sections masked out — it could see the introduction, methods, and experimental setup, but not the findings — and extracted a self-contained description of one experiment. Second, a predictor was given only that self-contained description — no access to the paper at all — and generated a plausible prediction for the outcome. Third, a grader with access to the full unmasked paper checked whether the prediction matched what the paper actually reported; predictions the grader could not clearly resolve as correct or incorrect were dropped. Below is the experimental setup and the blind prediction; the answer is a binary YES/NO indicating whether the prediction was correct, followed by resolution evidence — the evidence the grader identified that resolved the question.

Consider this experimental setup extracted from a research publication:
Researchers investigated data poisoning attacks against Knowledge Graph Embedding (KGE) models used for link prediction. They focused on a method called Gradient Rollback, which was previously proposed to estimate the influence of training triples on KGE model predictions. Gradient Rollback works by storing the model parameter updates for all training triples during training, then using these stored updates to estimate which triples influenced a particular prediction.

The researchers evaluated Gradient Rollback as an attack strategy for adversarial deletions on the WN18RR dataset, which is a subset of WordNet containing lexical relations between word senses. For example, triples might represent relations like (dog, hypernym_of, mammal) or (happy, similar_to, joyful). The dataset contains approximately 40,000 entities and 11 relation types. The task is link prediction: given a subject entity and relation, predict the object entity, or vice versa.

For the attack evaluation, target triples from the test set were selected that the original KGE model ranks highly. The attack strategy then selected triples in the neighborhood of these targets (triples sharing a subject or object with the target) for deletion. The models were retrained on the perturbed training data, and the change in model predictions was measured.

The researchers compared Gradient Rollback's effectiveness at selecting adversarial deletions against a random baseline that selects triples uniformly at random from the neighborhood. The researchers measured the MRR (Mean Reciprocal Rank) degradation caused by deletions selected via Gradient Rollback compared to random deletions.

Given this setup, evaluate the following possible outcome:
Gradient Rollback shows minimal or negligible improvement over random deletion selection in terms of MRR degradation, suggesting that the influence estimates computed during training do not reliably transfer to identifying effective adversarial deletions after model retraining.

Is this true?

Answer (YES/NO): YES